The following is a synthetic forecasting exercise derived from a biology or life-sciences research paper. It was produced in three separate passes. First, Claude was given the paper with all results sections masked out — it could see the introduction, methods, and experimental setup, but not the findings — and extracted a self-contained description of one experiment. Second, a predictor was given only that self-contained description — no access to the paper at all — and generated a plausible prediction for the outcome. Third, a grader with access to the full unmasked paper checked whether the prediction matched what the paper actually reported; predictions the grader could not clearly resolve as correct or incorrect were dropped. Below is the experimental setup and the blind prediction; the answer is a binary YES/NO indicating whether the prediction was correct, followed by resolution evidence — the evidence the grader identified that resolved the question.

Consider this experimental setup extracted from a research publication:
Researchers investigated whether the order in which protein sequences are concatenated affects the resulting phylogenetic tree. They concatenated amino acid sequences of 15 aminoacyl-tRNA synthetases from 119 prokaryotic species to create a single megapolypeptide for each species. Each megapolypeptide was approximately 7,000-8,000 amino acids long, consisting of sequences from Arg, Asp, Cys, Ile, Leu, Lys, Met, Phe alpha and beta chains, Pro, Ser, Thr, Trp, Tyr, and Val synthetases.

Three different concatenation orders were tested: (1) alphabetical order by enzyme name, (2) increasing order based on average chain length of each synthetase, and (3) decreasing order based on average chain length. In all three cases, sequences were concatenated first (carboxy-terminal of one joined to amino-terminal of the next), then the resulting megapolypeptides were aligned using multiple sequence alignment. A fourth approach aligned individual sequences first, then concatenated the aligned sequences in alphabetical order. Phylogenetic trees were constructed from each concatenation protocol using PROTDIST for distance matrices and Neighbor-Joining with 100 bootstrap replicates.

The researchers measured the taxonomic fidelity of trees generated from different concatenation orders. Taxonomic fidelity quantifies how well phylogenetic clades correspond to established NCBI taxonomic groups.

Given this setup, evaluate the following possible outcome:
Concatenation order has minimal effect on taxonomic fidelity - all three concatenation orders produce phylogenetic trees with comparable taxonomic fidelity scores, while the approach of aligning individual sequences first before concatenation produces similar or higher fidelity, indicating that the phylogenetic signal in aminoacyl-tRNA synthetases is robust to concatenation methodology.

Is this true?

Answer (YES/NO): YES